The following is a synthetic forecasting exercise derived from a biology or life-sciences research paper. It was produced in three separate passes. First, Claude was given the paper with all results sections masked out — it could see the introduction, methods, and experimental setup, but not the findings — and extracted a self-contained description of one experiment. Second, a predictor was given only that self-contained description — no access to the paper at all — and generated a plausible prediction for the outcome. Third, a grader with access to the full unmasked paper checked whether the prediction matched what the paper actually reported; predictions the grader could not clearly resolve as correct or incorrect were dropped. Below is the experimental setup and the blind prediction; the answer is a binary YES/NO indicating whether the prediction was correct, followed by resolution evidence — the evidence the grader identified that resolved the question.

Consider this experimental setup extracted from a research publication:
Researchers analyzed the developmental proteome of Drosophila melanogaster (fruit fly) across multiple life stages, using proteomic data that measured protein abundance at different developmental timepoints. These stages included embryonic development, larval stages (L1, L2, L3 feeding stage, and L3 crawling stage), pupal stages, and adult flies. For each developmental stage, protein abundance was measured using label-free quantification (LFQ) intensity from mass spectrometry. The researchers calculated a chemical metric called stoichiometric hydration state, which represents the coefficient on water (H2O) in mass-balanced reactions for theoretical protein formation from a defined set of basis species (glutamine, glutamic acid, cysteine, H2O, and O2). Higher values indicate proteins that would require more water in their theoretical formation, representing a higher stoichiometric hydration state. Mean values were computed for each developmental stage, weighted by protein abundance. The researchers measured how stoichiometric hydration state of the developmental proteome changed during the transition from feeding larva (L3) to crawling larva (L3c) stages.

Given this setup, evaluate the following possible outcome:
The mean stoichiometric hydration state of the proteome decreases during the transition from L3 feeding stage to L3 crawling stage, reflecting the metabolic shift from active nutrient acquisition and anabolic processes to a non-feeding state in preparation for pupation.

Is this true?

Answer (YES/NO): YES